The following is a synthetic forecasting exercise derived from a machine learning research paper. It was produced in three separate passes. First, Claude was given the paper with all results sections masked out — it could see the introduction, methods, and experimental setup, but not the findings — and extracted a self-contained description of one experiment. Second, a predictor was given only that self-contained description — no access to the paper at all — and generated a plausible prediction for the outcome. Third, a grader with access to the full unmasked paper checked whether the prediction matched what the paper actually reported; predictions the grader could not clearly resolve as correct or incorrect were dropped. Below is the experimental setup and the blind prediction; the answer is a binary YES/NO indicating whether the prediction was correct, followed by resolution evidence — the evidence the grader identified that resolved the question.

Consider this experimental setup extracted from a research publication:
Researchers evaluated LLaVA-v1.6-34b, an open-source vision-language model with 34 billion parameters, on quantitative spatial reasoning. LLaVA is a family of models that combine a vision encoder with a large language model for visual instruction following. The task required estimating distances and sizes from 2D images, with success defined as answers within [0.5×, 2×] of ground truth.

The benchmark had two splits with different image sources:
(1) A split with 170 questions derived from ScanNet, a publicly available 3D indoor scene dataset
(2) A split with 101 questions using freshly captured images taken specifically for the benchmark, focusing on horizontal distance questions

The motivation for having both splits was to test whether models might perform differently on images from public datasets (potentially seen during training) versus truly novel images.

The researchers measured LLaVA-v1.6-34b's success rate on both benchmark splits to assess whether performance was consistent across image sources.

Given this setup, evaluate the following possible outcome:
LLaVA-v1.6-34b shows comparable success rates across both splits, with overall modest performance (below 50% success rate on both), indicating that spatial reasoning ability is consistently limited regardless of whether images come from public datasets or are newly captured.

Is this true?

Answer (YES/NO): NO